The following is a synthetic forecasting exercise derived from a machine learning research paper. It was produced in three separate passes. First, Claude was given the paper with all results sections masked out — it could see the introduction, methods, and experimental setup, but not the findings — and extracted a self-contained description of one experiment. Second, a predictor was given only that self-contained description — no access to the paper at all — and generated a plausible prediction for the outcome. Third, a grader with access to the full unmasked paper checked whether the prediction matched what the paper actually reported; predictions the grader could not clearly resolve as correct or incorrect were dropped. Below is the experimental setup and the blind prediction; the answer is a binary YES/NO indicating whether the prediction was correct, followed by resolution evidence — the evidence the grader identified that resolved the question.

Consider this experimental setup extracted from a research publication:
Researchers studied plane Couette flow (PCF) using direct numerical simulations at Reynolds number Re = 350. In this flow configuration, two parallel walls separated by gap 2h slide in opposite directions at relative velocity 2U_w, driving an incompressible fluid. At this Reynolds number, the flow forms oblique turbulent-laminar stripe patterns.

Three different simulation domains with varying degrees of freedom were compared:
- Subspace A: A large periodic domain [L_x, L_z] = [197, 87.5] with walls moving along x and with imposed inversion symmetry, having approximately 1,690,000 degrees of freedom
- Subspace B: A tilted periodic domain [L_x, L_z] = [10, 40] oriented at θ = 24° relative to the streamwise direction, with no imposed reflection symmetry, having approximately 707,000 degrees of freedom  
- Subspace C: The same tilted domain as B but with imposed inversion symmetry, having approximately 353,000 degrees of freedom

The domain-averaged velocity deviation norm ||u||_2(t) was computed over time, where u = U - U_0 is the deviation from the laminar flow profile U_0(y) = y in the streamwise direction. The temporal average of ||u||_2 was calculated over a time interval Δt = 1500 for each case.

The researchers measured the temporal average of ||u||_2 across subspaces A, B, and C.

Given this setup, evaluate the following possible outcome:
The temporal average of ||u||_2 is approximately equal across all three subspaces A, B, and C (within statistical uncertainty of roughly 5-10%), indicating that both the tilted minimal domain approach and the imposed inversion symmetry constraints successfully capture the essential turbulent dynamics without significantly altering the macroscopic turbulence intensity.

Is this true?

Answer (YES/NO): YES